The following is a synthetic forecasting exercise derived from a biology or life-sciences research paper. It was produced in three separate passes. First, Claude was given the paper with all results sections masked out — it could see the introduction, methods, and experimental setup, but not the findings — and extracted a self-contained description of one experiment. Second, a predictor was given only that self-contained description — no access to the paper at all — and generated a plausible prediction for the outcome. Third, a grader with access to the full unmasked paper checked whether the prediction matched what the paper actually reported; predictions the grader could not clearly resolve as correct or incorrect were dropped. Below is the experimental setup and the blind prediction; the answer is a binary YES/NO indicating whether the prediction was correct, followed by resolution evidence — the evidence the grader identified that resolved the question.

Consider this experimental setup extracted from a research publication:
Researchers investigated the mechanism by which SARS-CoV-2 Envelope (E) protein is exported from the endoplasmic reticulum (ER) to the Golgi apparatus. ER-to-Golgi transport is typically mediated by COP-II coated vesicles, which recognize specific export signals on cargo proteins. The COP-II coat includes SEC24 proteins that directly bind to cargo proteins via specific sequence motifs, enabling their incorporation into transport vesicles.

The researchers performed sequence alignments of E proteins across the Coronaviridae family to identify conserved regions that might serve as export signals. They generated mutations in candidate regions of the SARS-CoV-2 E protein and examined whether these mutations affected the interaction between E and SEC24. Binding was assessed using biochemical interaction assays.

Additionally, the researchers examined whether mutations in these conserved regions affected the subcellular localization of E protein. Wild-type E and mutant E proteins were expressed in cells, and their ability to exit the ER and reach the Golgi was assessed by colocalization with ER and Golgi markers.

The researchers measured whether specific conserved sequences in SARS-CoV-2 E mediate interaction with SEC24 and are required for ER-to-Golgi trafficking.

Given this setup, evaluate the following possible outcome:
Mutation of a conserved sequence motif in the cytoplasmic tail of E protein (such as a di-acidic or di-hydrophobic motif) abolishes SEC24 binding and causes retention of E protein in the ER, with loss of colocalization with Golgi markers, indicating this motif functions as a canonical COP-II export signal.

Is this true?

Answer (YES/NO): YES